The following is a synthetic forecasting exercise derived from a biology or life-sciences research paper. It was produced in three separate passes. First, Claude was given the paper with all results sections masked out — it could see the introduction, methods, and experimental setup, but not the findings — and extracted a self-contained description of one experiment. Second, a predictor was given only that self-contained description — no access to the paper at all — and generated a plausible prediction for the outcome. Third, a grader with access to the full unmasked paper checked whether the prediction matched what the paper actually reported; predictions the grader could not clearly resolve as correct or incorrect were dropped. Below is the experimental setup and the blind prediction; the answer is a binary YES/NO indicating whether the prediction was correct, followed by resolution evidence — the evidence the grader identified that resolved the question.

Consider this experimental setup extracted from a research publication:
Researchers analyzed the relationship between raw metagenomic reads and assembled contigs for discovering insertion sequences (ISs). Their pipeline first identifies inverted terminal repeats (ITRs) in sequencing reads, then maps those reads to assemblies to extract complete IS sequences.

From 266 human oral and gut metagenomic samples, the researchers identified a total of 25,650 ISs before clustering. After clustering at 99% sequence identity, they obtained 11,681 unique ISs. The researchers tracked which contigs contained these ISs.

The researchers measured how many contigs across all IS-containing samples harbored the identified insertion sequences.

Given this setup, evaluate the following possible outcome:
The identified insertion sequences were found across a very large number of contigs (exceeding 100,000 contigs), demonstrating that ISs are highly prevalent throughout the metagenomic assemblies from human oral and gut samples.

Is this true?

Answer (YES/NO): NO